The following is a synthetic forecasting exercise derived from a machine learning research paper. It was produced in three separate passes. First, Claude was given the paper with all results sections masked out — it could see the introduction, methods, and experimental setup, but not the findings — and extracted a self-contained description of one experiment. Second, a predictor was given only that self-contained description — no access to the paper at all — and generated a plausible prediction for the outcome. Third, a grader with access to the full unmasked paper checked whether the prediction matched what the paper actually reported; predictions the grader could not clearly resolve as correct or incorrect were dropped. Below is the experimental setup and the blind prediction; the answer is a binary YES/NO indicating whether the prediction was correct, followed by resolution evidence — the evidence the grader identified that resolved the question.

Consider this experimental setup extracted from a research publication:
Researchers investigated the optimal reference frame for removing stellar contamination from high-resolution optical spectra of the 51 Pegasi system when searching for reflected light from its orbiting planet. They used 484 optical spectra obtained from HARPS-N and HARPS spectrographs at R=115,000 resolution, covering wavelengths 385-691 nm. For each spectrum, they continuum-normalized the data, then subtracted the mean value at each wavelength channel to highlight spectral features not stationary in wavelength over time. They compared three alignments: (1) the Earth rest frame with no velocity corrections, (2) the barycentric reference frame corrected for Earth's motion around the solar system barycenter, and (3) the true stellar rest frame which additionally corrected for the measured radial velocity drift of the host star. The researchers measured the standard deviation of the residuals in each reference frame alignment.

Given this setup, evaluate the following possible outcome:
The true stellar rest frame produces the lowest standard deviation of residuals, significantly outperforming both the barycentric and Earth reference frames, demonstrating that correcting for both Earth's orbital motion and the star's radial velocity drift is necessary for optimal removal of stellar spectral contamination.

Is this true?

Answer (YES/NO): YES